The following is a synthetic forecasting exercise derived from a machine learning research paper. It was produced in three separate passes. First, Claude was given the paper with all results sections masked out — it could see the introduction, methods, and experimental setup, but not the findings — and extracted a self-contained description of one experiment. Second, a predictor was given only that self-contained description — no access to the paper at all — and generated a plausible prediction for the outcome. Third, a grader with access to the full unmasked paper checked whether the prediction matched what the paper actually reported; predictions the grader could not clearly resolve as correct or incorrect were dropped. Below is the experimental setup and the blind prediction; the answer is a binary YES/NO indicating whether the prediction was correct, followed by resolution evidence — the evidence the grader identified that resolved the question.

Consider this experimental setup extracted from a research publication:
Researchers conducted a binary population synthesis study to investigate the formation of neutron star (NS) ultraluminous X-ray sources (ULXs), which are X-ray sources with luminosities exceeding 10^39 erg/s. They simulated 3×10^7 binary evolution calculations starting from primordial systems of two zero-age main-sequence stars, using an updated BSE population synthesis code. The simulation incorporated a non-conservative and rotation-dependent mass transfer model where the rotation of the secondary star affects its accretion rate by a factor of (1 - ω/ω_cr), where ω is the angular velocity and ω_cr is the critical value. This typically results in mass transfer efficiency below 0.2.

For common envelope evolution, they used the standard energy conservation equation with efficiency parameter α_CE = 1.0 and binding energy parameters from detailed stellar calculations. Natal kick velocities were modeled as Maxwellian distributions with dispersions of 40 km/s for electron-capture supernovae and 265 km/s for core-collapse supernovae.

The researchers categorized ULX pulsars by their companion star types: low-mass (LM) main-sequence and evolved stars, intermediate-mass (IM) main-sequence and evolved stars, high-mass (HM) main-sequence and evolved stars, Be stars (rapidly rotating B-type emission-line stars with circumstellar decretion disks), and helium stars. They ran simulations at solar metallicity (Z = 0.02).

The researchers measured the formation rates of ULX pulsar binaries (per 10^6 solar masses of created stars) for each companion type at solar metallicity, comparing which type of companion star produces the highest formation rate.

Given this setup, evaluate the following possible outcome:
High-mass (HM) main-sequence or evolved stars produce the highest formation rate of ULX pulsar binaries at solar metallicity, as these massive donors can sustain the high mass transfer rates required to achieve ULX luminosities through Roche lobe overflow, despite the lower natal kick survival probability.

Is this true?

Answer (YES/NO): NO